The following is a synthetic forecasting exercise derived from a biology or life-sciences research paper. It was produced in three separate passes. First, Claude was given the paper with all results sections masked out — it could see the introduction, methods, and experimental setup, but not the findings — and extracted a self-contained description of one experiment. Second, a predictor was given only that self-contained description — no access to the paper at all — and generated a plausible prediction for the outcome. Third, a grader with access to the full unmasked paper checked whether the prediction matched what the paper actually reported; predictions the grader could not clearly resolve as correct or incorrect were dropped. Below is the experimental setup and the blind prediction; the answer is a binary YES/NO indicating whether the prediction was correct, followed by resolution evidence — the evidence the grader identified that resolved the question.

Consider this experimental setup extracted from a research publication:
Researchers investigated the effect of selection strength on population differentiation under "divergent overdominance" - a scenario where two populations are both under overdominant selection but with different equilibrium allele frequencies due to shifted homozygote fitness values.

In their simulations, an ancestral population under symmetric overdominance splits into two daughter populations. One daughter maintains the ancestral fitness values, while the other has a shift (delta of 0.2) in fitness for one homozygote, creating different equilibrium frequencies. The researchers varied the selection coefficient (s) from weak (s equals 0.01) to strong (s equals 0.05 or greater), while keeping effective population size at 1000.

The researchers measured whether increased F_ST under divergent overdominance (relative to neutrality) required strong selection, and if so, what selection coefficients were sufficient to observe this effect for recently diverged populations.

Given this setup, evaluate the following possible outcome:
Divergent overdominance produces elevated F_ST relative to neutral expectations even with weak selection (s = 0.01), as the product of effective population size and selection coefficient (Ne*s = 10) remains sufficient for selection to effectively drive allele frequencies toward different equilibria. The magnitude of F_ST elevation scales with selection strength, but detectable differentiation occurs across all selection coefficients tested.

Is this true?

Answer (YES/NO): NO